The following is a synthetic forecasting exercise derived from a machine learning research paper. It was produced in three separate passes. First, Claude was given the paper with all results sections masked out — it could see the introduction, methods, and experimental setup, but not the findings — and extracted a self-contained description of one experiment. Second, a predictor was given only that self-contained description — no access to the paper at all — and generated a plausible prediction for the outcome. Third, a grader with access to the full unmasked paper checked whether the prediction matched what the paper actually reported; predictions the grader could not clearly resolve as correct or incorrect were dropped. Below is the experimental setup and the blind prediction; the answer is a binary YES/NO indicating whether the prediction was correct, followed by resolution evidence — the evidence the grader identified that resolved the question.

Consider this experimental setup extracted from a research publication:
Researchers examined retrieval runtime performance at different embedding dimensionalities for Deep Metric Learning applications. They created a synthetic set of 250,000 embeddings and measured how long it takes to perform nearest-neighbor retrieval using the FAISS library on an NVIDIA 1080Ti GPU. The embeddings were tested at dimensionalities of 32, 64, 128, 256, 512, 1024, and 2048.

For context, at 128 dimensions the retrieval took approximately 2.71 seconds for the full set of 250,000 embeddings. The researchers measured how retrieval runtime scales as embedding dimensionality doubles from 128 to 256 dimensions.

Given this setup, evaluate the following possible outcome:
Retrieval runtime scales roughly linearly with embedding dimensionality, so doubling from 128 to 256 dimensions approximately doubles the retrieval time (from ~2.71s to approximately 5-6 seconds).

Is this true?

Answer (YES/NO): NO